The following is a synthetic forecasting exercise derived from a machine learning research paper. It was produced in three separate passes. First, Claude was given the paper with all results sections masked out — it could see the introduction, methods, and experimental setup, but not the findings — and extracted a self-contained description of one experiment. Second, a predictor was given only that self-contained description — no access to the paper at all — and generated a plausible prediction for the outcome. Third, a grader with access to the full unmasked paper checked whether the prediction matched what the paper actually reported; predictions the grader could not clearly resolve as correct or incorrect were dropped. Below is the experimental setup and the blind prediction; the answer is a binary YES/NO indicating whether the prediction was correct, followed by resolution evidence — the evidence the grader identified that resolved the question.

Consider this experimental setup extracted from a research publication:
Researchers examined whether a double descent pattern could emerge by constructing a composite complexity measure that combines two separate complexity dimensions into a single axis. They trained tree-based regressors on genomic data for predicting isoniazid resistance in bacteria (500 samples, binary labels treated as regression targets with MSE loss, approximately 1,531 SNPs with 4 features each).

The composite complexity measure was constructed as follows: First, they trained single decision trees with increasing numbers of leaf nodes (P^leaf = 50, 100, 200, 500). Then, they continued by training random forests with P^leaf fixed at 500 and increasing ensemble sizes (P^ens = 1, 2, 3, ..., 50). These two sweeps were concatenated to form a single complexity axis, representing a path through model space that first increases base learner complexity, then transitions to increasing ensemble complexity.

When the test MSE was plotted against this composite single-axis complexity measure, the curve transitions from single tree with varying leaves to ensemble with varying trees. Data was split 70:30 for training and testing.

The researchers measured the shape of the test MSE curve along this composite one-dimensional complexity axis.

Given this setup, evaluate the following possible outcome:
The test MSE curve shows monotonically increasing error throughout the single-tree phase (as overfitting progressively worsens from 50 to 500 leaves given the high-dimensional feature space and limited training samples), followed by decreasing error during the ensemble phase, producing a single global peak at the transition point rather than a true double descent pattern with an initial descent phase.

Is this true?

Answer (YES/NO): NO